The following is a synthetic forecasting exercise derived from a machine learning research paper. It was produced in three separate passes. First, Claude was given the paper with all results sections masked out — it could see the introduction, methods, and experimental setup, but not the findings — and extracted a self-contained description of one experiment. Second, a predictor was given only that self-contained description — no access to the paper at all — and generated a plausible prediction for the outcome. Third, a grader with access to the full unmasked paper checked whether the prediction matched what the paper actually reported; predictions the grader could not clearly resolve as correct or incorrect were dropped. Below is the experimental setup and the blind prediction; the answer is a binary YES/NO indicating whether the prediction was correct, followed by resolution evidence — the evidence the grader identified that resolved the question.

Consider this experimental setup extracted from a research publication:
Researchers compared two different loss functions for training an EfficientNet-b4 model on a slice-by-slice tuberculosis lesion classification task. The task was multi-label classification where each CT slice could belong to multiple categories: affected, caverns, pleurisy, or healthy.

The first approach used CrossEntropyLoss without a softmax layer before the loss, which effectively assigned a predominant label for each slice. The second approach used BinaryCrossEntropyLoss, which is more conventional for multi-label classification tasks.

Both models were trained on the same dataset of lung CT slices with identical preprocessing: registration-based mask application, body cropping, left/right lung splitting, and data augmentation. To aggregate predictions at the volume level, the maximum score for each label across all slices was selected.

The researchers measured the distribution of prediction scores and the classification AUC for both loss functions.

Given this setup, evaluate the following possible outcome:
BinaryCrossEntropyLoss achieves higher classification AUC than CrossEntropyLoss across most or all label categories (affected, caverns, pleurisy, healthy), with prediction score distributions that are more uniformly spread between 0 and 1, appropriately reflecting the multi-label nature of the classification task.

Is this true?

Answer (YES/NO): NO